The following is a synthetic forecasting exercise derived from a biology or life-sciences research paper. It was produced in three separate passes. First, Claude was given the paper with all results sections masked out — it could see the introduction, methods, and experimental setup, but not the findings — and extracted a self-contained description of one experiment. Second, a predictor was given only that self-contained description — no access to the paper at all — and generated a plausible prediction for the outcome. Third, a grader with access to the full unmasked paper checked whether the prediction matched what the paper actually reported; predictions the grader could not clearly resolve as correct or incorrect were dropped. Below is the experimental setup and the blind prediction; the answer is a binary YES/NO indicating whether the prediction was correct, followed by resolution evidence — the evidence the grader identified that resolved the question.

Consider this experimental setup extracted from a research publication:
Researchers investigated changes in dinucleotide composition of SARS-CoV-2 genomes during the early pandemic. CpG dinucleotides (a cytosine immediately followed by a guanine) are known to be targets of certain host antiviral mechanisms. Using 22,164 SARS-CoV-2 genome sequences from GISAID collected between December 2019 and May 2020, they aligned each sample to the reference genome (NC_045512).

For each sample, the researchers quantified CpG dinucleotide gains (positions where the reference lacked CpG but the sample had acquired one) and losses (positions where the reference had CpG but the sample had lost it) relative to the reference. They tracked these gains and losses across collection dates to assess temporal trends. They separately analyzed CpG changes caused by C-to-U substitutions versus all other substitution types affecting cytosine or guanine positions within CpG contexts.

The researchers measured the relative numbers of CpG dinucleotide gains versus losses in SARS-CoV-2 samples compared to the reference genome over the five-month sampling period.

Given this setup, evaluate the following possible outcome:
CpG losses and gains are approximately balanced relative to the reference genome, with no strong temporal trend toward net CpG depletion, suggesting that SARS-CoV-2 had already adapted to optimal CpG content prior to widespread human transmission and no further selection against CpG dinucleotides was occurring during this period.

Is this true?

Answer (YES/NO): NO